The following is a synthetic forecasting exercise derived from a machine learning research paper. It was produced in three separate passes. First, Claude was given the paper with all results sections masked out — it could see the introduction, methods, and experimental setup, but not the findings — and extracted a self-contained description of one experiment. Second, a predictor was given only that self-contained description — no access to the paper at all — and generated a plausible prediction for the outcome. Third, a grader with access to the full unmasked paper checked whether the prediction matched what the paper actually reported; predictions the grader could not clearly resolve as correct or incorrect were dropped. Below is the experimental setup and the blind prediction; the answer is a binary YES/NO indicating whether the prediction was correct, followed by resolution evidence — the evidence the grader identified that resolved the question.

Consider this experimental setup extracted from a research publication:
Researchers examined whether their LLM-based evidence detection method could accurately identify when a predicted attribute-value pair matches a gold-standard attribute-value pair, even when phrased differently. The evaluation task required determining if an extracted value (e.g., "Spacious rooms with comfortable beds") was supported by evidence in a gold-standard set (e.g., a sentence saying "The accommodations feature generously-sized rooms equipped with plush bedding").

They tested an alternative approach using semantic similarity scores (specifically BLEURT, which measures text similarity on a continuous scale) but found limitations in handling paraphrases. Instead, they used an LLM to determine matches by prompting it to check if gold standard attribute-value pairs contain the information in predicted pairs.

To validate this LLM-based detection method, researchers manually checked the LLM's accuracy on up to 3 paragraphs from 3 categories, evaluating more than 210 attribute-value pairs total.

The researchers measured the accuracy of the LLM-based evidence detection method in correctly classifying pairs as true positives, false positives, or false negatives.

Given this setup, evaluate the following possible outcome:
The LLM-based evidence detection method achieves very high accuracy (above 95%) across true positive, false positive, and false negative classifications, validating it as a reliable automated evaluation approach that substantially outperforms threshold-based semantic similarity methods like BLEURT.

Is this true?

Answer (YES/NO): NO